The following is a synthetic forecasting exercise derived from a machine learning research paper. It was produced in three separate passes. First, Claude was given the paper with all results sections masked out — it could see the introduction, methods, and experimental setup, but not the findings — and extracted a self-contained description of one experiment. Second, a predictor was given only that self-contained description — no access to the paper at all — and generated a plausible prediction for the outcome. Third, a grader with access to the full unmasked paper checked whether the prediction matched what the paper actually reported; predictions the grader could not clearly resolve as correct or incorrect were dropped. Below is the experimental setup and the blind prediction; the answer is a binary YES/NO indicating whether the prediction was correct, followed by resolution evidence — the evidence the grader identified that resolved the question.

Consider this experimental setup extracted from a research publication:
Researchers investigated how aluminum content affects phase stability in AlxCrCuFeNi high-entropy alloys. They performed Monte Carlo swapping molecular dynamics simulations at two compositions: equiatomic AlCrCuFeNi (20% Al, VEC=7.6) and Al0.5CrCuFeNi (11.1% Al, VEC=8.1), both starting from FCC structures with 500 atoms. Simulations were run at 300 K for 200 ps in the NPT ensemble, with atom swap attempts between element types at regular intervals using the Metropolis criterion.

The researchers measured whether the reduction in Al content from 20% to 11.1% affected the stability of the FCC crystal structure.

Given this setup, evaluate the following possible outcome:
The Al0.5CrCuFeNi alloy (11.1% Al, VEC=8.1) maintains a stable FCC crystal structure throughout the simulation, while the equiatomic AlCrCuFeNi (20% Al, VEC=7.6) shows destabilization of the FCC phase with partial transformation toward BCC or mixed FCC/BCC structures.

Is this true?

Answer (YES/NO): YES